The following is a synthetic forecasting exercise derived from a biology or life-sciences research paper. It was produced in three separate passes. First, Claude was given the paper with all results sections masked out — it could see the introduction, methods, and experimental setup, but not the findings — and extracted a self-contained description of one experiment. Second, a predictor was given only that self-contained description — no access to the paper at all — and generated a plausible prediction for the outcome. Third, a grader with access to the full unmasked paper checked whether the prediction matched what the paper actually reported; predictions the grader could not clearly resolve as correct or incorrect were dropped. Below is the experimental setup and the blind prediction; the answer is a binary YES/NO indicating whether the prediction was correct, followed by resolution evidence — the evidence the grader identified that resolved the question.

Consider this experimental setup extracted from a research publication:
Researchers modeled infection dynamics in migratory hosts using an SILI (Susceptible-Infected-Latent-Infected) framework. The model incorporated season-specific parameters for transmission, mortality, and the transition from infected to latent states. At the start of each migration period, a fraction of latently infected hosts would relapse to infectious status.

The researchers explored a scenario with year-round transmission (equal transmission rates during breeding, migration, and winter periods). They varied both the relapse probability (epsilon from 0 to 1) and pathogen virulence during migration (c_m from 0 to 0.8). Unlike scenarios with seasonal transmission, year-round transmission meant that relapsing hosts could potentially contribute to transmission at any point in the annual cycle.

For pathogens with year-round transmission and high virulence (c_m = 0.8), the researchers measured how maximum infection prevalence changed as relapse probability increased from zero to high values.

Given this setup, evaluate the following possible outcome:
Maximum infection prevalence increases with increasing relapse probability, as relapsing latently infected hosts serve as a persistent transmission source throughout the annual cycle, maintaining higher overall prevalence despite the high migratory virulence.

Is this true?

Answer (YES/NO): NO